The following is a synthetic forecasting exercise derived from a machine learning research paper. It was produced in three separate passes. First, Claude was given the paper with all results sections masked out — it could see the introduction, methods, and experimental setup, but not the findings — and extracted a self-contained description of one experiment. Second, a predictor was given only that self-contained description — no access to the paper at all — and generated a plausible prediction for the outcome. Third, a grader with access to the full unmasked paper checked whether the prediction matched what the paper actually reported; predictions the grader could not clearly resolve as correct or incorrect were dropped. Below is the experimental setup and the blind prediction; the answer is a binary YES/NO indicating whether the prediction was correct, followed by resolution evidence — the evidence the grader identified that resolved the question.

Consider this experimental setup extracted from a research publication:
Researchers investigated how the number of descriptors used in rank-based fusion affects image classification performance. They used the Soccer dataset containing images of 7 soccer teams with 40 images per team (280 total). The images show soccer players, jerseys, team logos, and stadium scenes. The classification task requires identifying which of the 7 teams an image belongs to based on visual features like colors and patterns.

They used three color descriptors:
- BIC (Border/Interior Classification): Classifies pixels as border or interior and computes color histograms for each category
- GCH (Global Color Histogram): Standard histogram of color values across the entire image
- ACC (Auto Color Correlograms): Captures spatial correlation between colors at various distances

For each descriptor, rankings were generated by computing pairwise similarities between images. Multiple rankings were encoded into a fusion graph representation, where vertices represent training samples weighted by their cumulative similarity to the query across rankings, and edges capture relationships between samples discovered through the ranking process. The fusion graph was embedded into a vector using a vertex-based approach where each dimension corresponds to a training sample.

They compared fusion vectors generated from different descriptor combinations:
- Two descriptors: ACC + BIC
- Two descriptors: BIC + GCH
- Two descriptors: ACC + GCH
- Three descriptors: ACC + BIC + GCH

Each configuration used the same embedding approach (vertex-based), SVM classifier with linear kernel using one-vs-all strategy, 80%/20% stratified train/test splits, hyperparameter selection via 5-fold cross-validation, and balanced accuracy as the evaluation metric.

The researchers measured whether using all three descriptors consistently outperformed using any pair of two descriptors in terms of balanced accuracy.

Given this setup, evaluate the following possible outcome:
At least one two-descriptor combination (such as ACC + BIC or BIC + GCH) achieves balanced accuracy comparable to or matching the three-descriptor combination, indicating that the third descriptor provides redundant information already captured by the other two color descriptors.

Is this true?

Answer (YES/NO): YES